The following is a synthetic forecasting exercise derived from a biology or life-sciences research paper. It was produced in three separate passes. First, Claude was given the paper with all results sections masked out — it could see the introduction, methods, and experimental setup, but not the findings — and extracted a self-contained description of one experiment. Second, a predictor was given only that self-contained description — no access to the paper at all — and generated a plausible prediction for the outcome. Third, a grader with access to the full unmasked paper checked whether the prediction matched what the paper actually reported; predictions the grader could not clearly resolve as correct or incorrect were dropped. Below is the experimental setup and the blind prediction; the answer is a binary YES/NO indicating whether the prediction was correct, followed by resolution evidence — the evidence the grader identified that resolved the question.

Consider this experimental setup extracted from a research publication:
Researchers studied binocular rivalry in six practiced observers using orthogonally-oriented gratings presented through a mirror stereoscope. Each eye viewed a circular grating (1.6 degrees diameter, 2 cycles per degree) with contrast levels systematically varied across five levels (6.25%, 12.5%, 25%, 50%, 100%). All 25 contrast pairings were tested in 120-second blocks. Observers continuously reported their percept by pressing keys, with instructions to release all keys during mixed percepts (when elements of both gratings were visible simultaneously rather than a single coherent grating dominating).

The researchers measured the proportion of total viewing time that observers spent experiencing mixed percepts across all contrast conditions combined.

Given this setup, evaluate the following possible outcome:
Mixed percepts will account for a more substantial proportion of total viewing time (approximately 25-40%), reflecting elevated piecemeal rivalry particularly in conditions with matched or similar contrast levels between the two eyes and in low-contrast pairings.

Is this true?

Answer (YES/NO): YES